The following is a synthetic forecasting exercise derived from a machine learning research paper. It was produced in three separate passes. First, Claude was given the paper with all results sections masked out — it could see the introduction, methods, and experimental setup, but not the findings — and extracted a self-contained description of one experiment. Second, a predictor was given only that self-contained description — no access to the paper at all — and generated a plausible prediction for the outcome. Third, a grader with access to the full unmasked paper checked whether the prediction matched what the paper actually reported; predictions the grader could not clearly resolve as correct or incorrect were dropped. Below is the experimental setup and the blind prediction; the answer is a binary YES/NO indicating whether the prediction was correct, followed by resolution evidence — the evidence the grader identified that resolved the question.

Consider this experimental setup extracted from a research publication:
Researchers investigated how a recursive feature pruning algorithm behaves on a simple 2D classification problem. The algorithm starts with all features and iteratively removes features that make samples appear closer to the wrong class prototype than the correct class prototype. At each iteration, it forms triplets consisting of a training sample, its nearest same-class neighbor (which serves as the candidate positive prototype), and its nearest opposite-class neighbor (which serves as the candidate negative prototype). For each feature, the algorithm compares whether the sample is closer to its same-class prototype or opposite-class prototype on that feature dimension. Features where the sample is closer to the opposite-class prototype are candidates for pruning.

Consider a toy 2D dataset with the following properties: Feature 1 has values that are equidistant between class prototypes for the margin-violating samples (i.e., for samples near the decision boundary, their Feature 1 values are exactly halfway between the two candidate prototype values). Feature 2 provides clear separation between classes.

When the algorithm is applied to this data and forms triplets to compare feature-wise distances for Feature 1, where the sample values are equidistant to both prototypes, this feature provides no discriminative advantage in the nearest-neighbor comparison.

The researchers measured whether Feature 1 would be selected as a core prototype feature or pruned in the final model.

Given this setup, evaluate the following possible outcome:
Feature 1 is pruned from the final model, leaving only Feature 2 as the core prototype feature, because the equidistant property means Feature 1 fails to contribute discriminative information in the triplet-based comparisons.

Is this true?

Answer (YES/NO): YES